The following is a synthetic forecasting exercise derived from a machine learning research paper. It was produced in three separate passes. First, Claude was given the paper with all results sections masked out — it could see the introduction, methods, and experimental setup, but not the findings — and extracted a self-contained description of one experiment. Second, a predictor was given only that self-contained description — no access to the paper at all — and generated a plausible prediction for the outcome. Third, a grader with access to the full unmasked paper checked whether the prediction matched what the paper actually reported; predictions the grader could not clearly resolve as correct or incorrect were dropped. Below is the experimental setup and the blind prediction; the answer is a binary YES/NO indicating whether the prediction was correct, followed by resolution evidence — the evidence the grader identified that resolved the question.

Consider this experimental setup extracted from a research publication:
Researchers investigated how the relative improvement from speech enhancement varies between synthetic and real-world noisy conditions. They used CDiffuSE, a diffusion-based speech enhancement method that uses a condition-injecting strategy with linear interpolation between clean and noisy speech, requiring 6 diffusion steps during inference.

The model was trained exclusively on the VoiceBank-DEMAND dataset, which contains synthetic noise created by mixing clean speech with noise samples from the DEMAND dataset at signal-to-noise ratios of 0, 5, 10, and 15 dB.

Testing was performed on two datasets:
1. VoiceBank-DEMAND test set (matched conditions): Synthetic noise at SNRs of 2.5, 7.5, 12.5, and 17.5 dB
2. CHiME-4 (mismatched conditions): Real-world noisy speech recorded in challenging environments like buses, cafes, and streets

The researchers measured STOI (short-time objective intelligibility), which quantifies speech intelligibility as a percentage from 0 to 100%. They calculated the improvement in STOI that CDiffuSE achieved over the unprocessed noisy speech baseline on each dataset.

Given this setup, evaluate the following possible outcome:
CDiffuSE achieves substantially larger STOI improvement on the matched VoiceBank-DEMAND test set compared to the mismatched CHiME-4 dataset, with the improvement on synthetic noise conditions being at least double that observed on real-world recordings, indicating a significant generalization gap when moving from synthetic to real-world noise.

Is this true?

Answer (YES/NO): NO